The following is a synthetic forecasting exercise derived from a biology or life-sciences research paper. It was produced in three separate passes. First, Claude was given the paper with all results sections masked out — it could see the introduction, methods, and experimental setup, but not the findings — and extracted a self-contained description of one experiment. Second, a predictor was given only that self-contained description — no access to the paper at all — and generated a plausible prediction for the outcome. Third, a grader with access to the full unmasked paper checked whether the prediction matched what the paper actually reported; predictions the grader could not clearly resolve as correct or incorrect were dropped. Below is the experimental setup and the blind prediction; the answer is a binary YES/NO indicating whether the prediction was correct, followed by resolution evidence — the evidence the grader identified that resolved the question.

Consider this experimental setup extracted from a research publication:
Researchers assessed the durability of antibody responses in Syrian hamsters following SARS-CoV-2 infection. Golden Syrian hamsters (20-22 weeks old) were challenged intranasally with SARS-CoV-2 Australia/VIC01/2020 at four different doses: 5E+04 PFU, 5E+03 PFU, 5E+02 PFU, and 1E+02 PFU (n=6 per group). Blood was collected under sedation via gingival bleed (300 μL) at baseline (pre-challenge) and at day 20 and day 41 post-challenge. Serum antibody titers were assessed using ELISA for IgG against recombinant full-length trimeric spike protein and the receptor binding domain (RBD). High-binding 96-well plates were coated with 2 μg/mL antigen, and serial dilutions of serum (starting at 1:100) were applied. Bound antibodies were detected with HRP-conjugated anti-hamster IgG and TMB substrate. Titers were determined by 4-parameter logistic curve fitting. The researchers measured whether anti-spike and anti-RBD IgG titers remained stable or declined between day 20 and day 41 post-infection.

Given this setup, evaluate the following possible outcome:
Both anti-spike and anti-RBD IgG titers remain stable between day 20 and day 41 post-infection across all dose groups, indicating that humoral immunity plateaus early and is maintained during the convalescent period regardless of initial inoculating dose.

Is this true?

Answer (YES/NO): NO